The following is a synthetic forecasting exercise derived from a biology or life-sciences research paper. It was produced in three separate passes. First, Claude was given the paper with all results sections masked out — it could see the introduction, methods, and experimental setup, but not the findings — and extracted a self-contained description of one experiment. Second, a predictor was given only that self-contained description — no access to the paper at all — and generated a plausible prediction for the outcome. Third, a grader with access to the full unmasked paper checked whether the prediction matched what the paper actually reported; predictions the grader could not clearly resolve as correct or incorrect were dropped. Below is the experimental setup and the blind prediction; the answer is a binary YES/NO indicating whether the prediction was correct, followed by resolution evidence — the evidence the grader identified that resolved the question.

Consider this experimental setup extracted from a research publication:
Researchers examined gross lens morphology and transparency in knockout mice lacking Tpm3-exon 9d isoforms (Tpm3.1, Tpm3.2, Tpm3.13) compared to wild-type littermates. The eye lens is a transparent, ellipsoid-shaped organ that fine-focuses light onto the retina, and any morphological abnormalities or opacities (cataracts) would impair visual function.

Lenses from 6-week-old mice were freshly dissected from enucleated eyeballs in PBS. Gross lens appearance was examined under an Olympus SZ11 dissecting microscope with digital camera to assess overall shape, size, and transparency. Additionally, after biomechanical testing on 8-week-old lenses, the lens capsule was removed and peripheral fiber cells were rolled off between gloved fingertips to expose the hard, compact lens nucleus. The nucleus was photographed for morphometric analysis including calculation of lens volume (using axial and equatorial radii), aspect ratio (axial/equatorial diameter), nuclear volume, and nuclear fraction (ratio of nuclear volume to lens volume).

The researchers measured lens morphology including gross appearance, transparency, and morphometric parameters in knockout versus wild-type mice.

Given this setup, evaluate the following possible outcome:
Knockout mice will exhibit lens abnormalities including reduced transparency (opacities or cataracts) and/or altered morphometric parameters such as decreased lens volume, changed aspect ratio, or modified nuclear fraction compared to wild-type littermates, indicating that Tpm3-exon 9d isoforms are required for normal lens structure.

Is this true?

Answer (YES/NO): YES